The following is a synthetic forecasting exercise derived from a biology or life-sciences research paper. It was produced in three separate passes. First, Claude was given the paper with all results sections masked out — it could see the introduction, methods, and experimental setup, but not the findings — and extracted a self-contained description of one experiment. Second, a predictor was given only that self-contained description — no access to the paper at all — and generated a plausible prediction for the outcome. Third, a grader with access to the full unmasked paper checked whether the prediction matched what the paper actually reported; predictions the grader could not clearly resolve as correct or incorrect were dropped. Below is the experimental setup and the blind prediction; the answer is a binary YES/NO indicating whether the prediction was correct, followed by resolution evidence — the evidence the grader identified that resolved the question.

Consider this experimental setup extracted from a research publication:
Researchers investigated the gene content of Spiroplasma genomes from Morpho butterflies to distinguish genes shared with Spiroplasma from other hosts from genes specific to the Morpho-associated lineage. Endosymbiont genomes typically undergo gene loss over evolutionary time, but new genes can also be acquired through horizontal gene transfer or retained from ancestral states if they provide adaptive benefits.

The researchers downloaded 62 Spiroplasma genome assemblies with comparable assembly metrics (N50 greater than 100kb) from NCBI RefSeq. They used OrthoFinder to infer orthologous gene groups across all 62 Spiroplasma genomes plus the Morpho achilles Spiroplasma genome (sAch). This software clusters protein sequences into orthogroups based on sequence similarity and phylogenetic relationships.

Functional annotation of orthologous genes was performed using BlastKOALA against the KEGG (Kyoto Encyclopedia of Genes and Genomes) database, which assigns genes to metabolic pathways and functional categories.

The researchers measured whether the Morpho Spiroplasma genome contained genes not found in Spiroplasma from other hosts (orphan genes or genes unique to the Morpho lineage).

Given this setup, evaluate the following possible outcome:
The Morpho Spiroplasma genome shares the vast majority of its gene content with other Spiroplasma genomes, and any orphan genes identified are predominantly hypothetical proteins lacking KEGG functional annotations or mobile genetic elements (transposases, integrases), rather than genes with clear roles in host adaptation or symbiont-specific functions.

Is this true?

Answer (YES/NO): NO